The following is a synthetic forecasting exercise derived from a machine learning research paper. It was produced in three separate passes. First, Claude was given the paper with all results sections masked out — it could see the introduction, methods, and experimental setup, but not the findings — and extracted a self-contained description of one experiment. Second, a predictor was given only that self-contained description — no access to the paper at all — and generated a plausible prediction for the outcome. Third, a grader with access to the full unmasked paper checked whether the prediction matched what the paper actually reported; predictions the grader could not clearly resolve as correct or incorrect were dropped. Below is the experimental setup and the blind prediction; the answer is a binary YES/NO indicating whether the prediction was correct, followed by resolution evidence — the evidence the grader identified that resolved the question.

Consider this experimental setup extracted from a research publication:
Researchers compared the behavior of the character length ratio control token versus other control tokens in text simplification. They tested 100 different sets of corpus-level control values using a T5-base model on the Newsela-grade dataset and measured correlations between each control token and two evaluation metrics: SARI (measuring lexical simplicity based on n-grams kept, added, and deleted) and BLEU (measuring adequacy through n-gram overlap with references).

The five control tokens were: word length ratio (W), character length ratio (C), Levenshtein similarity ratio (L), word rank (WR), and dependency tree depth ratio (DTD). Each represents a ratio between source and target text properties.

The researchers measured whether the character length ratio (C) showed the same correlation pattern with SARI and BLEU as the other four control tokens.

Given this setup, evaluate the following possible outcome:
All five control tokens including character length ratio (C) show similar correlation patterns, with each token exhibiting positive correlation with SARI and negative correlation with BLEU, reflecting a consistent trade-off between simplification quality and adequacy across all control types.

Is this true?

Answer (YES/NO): NO